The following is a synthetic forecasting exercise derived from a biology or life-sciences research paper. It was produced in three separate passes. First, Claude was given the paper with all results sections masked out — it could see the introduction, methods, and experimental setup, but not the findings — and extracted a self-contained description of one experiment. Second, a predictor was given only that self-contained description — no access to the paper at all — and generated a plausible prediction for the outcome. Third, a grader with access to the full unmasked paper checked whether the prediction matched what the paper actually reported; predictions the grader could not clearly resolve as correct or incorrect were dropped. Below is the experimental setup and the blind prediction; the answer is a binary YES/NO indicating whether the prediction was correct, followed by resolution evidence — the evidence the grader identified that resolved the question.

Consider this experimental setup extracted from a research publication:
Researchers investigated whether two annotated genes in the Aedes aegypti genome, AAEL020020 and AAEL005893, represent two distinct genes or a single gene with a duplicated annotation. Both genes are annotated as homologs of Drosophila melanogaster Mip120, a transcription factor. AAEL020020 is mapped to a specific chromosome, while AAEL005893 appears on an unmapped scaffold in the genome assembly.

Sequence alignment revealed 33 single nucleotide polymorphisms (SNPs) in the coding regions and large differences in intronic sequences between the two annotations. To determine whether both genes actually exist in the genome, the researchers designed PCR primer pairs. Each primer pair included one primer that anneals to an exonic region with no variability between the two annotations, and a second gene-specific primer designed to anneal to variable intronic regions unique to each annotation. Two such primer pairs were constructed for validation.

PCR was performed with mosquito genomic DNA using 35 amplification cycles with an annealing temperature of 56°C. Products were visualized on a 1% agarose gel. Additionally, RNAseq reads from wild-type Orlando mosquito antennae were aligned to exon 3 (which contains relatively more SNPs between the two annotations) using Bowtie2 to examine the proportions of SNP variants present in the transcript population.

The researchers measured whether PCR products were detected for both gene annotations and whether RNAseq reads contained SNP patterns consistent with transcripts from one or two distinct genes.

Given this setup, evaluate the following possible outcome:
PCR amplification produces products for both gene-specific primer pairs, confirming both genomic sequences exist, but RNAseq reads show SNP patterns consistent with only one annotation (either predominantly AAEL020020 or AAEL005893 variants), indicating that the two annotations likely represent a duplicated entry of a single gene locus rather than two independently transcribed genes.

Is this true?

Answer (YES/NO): NO